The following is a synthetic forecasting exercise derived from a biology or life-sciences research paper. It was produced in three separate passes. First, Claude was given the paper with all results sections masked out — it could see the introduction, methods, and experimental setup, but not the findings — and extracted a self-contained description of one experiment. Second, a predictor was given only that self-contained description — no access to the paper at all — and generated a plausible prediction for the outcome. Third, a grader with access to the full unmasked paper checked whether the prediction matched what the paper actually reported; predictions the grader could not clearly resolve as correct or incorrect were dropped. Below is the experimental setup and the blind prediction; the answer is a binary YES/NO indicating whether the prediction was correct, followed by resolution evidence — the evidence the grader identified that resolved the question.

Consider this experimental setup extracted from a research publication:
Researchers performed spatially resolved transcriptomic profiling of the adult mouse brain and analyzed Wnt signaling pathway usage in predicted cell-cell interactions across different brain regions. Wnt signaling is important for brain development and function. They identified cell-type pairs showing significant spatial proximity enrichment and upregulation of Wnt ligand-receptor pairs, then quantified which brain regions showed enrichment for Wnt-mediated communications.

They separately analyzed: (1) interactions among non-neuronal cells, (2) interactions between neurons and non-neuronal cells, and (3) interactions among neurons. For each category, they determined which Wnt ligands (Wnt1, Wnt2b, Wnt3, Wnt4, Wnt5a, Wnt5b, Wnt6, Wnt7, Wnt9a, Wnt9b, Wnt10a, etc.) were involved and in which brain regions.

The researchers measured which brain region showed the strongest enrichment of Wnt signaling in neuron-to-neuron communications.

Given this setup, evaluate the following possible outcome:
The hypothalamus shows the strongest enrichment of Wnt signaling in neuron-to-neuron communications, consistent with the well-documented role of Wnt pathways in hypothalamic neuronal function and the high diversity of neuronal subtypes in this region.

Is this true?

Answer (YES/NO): NO